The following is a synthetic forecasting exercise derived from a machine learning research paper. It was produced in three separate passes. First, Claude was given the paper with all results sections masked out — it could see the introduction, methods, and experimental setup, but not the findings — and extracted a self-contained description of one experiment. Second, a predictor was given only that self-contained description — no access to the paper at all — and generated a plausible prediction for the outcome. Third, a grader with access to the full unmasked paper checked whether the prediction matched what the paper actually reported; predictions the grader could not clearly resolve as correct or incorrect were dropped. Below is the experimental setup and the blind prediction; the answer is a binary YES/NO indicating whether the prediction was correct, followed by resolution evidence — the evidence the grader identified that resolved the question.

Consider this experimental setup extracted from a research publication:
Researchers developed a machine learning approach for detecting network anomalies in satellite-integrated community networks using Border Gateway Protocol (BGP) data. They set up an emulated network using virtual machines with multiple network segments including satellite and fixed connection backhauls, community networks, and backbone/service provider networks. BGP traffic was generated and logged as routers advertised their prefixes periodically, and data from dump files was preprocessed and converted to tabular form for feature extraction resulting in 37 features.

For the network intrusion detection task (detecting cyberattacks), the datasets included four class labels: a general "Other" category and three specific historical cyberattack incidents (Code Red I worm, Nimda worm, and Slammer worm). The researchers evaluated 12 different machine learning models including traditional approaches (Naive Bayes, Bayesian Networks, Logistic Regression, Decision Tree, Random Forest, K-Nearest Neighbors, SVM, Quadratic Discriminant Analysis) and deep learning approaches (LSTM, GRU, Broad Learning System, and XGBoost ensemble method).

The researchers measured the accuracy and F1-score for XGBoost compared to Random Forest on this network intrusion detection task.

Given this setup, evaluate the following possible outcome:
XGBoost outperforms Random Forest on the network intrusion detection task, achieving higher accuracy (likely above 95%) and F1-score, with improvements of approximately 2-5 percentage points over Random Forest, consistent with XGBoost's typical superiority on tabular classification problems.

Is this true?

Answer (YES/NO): NO